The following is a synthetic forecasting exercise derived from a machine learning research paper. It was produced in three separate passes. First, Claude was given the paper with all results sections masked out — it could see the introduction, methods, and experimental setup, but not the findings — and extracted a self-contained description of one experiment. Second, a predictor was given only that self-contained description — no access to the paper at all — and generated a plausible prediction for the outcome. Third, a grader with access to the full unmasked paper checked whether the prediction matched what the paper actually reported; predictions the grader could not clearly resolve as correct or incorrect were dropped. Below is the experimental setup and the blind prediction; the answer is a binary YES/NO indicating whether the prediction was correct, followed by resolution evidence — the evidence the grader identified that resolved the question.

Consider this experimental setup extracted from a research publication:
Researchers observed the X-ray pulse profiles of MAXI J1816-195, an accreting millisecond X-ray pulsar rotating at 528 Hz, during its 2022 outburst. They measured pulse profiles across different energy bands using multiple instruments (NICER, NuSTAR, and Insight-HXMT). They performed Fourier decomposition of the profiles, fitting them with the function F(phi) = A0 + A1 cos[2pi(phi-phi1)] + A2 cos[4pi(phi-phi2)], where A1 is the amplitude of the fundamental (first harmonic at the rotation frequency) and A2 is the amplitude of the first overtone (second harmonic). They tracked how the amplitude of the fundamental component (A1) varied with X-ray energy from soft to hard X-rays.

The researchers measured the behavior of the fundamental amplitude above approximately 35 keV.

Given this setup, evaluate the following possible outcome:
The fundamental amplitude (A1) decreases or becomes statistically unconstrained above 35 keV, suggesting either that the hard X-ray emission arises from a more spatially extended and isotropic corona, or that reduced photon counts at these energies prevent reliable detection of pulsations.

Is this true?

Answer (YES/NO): YES